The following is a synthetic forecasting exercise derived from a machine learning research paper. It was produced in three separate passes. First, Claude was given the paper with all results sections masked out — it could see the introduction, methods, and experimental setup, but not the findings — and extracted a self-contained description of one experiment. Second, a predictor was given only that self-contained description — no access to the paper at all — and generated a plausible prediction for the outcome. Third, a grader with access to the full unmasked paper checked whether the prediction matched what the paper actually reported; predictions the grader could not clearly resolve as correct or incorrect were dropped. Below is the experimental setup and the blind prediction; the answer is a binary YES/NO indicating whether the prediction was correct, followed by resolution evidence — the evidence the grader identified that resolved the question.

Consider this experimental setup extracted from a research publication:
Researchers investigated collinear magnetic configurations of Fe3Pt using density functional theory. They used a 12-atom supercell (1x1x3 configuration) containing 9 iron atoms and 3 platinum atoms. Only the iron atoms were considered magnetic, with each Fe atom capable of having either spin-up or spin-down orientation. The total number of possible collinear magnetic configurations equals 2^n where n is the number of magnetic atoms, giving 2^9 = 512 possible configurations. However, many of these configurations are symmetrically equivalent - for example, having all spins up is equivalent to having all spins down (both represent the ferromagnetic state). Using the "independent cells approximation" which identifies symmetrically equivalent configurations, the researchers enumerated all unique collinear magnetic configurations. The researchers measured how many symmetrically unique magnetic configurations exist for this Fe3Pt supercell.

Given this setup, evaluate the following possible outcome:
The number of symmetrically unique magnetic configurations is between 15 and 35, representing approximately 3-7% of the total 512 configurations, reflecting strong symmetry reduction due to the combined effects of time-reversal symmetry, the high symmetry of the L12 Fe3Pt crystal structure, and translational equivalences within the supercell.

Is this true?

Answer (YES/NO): NO